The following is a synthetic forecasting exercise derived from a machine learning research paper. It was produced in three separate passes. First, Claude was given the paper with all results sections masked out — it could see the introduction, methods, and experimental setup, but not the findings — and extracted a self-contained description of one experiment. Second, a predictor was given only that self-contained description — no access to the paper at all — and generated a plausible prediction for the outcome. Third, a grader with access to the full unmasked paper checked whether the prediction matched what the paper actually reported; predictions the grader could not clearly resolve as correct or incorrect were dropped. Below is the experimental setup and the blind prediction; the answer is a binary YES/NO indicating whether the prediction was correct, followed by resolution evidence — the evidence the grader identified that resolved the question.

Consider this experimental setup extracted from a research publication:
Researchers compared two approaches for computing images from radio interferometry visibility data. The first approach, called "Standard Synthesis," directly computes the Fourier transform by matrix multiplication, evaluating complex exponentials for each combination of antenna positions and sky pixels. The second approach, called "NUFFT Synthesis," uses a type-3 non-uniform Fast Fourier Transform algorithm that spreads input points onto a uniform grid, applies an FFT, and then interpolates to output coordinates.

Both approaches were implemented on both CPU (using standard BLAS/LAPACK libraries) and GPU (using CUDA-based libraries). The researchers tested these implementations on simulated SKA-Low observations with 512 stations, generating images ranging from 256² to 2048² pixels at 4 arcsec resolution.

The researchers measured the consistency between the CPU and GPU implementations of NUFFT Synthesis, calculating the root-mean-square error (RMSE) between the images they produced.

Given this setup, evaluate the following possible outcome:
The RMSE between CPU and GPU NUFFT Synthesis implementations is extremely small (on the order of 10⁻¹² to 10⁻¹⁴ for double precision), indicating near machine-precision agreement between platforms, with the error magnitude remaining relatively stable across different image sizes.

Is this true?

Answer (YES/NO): NO